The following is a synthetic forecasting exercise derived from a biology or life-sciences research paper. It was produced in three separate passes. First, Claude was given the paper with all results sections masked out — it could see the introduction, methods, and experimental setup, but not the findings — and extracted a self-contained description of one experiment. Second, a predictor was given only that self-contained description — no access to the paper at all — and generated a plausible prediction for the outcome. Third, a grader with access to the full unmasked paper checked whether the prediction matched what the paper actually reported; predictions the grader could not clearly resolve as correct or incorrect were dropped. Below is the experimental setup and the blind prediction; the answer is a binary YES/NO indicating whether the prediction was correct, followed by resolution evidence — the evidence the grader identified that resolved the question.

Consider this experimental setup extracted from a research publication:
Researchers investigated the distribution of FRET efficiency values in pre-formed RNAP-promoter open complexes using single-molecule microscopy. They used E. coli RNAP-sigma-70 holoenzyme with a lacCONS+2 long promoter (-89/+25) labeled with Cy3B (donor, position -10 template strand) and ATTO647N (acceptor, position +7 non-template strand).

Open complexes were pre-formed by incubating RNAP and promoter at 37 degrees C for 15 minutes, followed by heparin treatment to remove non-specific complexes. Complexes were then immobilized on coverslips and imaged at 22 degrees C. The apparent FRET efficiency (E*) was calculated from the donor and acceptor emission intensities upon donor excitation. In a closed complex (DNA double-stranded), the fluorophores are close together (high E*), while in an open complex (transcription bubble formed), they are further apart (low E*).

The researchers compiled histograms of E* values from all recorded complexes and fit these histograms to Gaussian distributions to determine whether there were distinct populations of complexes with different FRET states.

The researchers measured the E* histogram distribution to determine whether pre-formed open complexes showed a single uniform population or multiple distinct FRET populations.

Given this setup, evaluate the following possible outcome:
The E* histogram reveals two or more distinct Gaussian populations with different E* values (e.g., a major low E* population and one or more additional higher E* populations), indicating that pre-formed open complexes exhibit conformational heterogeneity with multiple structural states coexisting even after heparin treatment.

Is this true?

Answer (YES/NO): YES